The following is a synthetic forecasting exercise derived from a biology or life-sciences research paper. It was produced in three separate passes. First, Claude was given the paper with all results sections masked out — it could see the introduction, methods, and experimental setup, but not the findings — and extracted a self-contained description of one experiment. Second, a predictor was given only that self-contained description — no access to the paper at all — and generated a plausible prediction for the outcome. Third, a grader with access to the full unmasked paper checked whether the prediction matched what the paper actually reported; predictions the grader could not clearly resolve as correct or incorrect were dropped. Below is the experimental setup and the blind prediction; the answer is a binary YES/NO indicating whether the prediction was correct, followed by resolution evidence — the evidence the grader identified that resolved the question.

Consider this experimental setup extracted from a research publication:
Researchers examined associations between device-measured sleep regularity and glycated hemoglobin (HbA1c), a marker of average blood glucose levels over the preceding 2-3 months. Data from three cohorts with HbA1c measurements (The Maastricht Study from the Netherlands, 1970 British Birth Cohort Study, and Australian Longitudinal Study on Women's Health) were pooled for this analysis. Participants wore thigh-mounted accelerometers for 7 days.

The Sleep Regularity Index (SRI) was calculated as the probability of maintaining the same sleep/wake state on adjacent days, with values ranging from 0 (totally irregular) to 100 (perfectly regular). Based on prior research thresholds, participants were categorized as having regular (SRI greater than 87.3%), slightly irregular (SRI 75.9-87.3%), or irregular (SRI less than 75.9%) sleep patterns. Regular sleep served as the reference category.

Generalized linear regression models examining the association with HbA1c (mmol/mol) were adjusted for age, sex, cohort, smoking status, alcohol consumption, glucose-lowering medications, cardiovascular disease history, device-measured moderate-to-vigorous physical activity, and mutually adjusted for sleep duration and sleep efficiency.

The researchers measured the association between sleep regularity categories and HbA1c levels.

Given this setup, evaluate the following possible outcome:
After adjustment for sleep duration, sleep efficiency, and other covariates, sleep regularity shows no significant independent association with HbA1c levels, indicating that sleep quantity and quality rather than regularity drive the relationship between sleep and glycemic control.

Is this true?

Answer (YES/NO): NO